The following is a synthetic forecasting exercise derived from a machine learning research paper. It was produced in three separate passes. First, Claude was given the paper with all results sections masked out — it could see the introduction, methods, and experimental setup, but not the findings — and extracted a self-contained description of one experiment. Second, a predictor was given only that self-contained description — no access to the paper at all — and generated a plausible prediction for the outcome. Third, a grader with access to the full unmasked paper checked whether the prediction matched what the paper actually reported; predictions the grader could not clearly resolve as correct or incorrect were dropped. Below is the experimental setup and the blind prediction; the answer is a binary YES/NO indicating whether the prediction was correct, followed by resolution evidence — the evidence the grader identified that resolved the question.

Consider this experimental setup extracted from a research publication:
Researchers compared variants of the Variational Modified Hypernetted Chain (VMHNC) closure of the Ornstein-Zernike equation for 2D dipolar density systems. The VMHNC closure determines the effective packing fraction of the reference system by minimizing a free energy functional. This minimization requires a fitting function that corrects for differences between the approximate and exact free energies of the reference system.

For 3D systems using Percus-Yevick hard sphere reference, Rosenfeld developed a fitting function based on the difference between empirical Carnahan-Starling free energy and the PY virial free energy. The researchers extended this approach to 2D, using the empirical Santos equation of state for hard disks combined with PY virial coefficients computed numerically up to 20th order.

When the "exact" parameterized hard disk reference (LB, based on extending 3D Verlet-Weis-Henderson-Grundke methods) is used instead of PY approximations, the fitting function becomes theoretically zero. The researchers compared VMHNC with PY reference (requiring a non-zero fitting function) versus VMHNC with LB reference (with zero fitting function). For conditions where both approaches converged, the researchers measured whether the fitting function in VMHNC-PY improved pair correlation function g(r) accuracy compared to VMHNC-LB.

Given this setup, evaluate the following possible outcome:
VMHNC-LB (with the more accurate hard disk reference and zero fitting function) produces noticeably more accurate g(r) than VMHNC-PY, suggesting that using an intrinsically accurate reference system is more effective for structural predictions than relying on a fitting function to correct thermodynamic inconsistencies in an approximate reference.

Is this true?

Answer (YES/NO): YES